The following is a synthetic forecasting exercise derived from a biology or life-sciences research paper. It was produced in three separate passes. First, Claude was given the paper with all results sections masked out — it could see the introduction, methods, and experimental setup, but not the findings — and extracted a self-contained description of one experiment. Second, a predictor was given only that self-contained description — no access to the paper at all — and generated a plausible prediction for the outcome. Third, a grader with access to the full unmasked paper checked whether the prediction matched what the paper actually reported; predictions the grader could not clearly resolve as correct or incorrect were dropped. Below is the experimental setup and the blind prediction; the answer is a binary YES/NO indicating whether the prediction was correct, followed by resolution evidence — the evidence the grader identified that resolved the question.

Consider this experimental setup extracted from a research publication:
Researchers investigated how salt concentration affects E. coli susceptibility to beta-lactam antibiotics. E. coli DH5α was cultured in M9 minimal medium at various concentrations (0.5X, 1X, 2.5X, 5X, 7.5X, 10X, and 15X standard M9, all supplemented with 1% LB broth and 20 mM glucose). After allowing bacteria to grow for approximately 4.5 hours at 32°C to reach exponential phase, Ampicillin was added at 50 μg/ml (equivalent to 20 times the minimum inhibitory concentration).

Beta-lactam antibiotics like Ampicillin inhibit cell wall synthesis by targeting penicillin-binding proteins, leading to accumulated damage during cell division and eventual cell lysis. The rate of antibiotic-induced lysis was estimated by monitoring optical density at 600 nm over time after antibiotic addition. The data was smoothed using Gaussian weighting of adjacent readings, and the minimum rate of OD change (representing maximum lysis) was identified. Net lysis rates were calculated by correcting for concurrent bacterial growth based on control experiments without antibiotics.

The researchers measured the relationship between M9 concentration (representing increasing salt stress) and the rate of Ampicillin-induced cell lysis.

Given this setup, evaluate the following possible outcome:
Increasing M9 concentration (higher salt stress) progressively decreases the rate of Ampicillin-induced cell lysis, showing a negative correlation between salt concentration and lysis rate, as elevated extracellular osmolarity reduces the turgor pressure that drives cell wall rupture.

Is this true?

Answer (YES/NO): NO